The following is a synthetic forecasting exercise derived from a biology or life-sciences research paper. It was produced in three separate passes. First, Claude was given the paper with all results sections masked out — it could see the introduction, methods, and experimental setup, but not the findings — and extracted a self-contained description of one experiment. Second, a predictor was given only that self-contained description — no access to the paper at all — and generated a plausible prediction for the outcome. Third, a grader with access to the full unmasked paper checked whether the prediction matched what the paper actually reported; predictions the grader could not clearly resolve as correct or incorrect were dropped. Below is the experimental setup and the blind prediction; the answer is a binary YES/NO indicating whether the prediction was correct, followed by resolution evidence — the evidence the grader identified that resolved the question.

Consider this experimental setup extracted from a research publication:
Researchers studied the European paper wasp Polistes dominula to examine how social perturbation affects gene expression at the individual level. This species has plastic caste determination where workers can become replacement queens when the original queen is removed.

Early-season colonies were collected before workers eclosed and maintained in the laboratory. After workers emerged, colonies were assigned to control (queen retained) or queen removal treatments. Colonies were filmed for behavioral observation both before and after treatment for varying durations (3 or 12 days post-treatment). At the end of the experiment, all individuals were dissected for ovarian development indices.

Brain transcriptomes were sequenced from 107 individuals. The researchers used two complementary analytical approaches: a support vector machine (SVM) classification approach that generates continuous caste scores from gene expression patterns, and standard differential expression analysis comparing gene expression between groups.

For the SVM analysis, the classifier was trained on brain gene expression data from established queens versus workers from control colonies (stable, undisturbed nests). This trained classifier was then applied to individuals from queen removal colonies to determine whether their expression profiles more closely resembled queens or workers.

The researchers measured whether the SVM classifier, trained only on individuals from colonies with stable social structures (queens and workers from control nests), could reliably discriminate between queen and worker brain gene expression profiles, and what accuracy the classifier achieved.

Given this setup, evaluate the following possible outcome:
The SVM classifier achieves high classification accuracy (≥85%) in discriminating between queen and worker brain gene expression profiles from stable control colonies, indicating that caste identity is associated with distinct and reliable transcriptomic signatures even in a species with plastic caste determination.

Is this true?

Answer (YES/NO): YES